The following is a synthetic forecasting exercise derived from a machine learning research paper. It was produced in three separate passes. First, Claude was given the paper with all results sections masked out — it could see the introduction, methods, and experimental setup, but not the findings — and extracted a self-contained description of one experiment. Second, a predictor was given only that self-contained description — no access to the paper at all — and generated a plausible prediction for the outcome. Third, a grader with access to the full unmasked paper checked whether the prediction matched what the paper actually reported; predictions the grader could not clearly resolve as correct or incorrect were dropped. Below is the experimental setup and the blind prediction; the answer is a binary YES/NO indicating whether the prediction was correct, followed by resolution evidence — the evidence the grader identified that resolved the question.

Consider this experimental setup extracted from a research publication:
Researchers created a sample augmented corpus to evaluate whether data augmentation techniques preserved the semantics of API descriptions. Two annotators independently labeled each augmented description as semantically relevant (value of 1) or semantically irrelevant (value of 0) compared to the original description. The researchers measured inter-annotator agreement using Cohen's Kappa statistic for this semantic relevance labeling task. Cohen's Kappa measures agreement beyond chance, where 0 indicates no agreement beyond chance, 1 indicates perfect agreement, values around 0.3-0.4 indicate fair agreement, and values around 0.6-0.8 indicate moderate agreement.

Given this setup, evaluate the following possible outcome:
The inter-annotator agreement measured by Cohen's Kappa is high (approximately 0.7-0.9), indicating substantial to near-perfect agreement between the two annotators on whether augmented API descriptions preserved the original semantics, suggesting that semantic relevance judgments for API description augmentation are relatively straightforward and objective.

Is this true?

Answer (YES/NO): NO